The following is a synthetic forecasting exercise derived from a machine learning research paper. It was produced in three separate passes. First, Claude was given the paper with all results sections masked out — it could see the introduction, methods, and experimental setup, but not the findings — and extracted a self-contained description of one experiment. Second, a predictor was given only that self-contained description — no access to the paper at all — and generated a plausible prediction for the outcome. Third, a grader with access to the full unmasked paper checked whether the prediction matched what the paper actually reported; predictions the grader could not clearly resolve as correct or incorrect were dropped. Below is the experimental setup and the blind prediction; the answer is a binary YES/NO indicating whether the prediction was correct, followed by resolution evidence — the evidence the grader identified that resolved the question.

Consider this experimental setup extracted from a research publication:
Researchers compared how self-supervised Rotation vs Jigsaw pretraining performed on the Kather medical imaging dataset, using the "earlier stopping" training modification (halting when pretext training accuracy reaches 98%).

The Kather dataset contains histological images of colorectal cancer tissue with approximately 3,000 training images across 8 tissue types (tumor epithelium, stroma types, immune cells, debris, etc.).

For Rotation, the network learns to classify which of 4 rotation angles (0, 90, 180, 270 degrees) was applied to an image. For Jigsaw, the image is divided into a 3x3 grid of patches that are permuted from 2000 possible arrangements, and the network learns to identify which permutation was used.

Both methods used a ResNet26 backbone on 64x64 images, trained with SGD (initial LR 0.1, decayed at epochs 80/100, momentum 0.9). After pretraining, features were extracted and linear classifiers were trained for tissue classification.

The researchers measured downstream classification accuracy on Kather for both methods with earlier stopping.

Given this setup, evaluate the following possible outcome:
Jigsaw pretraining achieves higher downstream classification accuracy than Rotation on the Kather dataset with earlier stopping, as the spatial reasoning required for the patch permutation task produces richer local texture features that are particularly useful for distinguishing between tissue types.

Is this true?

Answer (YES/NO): YES